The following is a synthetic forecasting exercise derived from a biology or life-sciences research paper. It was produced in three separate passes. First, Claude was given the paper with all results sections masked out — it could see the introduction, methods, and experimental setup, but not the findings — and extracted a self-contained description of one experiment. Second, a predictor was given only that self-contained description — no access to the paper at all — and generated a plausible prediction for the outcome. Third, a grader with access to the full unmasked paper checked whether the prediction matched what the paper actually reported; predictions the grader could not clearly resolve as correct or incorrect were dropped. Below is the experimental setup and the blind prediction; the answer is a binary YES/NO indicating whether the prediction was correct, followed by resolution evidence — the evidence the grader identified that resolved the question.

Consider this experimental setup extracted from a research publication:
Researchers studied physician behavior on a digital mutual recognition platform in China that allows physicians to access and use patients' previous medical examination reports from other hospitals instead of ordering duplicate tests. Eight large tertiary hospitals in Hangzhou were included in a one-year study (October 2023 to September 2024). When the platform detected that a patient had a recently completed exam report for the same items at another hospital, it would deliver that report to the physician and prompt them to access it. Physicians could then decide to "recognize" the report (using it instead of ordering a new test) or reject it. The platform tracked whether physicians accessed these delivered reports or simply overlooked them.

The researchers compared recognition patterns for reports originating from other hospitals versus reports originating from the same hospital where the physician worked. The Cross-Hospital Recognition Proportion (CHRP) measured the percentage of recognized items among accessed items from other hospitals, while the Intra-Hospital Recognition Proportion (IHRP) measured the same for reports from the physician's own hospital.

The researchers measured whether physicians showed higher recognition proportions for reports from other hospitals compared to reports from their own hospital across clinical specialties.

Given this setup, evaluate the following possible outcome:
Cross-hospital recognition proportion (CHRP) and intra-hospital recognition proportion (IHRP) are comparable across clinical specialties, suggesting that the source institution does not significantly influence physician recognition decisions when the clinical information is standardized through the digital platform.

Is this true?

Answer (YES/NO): NO